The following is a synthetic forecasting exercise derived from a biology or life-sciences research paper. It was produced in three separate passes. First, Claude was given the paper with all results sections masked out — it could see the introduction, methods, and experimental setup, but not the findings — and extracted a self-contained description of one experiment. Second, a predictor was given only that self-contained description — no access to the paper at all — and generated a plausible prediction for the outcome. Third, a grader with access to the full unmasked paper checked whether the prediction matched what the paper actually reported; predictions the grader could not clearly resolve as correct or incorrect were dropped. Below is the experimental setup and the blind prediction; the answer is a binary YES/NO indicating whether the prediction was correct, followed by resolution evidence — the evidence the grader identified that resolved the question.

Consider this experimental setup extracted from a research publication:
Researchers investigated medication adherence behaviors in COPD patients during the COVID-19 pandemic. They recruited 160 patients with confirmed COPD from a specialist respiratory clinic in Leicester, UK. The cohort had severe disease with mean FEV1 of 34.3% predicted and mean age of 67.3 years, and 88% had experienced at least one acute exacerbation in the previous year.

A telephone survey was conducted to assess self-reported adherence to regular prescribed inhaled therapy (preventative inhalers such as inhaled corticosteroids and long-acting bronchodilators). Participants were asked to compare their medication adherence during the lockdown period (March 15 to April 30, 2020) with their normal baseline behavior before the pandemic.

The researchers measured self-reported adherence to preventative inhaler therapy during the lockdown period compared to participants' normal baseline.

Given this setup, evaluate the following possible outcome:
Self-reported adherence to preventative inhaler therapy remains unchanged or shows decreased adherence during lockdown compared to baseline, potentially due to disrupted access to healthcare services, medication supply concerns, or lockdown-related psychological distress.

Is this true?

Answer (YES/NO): NO